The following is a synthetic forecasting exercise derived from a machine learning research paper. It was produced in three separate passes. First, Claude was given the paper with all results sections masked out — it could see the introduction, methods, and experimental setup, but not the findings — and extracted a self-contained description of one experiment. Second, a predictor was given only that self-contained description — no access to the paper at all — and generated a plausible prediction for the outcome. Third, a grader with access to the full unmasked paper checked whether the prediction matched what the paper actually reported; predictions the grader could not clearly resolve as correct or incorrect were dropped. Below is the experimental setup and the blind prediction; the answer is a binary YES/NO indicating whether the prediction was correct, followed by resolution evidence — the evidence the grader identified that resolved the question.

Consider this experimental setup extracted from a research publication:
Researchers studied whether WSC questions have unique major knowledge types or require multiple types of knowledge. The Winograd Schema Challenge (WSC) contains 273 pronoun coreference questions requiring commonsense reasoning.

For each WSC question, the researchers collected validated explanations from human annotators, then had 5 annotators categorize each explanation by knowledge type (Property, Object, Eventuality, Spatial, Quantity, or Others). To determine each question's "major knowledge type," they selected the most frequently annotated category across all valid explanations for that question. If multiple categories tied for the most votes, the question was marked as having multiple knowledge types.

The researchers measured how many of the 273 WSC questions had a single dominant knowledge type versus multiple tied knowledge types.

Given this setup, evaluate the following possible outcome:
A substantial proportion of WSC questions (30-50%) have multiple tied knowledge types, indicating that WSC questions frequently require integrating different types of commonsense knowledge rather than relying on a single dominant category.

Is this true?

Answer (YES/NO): NO